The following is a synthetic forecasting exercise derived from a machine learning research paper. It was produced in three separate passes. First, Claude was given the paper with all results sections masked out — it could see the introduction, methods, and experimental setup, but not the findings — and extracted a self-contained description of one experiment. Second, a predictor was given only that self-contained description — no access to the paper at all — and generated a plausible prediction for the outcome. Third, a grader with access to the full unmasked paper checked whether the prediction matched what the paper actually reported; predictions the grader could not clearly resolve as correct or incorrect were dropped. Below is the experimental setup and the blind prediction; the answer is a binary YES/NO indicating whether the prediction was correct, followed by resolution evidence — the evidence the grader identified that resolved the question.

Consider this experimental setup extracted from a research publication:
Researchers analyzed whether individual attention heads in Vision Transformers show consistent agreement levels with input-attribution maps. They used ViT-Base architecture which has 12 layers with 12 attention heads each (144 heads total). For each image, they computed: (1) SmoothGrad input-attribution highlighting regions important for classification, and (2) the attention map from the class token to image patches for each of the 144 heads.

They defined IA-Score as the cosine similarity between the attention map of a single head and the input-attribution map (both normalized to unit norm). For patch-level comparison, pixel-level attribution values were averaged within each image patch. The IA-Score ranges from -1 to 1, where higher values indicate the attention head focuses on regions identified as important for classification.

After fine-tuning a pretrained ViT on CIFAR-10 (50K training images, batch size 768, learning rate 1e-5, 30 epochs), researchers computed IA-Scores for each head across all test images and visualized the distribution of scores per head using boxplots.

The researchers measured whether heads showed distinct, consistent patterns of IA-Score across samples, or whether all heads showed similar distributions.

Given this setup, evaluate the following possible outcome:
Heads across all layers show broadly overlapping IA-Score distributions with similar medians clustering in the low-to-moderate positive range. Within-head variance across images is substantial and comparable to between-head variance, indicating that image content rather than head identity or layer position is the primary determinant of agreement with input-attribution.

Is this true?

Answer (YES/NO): NO